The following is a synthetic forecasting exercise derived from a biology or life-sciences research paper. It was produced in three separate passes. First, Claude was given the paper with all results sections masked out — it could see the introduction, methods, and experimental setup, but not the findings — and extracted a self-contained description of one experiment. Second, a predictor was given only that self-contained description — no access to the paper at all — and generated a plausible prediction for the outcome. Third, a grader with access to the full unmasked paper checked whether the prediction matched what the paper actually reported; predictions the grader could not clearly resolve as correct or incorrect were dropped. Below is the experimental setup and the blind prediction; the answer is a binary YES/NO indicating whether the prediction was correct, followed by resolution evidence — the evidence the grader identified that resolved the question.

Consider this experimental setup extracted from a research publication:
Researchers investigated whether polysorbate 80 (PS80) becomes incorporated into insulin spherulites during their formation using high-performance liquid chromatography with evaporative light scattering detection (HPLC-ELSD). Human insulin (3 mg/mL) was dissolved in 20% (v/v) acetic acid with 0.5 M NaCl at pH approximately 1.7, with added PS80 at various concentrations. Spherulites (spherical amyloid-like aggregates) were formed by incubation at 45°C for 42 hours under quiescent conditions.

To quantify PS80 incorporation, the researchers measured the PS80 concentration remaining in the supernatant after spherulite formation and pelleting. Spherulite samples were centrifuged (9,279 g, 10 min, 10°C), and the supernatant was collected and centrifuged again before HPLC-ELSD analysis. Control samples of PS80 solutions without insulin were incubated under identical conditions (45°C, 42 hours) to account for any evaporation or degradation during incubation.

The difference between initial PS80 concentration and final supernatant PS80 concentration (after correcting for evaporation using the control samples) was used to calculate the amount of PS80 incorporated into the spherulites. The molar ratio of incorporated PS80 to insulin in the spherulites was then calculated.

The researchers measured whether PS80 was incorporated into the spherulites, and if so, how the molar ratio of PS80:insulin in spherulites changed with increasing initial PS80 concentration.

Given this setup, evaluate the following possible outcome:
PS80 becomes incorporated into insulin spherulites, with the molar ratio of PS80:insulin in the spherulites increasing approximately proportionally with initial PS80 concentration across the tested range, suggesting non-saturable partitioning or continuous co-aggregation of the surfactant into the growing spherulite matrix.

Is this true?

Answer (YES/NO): YES